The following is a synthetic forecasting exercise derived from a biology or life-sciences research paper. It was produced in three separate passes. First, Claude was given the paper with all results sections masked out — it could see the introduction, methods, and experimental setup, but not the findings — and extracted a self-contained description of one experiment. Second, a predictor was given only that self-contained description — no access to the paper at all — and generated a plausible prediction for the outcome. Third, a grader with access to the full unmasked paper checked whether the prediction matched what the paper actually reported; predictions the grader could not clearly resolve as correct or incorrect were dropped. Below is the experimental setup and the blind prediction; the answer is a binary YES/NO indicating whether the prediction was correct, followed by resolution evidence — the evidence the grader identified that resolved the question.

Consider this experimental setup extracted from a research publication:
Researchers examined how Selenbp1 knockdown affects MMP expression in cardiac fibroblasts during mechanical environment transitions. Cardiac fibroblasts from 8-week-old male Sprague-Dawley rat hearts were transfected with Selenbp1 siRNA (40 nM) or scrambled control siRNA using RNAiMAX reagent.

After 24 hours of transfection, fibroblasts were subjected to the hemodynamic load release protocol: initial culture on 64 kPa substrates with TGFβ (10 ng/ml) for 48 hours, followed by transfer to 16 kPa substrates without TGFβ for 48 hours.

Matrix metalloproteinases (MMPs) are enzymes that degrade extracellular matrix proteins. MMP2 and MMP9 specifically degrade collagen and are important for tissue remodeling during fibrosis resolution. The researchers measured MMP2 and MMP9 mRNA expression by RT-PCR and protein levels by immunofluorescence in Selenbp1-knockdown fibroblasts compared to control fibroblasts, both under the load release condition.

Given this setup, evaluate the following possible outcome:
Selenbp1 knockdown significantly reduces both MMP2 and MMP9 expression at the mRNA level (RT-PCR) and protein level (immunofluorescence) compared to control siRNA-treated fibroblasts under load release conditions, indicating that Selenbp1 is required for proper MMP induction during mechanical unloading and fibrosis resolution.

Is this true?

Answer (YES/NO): YES